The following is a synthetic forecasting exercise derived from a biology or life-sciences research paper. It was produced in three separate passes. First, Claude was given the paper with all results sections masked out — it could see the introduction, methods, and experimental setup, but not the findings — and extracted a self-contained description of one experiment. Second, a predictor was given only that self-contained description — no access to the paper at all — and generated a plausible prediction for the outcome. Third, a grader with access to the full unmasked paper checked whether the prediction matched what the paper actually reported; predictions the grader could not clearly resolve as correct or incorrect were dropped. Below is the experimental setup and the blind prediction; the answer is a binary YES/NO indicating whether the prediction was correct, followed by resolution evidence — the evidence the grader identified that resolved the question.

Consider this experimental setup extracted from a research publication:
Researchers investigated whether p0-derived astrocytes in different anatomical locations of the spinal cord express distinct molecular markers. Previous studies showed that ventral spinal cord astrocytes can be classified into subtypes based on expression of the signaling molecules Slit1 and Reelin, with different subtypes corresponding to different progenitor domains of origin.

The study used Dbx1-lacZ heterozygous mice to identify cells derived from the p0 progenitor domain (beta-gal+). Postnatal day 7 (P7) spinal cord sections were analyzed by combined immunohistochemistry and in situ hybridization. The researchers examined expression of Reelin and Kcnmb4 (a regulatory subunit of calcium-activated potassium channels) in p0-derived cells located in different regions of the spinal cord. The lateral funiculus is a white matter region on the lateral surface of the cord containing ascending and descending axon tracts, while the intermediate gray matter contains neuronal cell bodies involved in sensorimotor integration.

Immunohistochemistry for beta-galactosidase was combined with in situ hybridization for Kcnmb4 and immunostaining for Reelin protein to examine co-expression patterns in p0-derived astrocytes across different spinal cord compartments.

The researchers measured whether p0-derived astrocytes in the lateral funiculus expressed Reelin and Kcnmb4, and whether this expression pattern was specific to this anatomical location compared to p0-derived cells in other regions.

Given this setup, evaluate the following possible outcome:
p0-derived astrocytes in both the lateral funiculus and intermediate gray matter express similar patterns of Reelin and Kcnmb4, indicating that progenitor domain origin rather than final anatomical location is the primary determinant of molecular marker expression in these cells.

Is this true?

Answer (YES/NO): NO